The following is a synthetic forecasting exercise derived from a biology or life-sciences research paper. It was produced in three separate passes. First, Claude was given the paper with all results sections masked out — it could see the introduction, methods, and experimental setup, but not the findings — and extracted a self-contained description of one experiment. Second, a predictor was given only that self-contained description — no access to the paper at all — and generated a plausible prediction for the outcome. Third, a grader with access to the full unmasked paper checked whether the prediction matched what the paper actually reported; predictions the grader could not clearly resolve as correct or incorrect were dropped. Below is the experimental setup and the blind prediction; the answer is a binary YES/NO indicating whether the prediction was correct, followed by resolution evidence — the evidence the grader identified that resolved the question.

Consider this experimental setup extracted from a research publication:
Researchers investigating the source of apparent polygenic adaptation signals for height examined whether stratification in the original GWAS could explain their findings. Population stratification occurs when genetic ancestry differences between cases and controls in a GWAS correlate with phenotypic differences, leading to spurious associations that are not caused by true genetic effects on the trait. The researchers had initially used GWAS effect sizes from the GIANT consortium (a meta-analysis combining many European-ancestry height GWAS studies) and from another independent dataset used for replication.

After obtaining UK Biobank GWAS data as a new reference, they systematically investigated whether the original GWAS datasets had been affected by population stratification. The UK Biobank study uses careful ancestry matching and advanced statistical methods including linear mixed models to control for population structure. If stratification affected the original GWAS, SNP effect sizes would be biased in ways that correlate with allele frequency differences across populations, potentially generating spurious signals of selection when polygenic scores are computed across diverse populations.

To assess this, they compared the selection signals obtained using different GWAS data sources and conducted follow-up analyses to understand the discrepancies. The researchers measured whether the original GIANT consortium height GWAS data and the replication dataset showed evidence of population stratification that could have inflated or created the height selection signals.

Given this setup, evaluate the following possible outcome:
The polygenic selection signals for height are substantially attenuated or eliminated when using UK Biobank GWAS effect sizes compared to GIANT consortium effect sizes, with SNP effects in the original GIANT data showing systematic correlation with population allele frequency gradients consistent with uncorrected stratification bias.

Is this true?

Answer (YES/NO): YES